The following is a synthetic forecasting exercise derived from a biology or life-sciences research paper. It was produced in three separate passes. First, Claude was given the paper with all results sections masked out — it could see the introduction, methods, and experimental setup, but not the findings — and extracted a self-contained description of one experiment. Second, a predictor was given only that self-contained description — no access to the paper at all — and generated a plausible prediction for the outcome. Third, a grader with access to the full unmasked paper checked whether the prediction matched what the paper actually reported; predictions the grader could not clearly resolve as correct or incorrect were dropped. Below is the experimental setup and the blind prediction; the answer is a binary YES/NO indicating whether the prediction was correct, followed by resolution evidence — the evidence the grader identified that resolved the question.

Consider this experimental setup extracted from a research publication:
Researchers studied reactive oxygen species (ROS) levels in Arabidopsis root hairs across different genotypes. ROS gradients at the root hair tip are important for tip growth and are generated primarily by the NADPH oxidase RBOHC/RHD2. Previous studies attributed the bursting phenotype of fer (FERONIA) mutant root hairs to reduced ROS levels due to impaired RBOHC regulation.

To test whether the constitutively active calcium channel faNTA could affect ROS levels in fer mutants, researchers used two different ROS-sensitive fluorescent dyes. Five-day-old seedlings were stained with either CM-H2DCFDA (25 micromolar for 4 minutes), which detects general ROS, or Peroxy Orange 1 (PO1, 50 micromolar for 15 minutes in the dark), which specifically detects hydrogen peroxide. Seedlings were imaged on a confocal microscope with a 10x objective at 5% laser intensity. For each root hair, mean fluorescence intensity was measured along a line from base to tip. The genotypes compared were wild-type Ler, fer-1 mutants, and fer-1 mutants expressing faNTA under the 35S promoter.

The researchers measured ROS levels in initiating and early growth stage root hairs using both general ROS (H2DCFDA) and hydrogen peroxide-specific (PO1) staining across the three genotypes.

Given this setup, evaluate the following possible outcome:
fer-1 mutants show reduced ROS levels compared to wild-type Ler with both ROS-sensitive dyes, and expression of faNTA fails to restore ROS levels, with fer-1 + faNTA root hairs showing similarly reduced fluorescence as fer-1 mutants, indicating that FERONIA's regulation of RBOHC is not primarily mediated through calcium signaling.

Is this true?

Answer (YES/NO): NO